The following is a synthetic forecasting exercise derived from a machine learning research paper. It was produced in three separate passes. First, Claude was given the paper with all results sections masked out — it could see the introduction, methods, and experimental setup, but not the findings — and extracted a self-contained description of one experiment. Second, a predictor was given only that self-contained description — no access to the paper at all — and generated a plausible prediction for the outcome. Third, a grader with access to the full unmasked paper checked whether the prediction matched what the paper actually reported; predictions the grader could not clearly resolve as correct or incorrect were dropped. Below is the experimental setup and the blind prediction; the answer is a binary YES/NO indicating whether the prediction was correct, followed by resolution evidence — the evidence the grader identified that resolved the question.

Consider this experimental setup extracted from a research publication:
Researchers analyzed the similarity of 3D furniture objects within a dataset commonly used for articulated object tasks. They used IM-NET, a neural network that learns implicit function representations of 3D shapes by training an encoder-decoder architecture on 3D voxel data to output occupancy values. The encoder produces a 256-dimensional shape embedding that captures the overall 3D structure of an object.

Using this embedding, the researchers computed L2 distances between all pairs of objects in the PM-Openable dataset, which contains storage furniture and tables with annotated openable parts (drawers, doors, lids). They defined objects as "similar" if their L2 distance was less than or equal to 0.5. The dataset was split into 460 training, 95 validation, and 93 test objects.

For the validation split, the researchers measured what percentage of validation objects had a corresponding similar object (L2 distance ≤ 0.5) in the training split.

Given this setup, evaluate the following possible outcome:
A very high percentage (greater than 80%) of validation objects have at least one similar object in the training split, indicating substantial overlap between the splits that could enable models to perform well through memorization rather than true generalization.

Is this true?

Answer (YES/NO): NO